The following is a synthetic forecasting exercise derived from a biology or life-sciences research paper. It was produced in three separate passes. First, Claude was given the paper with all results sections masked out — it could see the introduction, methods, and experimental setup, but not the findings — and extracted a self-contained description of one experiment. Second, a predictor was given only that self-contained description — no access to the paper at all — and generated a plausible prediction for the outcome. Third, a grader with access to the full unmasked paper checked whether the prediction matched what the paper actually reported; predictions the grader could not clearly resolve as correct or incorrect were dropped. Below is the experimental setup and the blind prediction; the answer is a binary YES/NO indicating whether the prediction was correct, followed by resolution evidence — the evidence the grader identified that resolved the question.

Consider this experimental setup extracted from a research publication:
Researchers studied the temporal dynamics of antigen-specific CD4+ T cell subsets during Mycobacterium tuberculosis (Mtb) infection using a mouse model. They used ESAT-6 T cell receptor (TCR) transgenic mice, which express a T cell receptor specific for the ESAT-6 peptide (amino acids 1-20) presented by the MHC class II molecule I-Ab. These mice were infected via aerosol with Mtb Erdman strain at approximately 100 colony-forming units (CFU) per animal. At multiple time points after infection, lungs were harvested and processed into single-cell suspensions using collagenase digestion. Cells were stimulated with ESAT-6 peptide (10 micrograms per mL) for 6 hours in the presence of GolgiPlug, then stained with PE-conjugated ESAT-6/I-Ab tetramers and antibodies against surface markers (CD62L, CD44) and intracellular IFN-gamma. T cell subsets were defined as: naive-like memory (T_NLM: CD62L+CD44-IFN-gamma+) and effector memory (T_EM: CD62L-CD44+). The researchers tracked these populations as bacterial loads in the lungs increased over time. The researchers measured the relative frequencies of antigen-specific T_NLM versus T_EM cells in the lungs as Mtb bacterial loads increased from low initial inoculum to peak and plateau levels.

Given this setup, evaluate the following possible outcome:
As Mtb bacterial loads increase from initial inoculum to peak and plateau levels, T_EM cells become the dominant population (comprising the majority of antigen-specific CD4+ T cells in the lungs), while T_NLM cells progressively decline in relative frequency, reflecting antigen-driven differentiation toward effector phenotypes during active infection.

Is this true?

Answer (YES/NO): NO